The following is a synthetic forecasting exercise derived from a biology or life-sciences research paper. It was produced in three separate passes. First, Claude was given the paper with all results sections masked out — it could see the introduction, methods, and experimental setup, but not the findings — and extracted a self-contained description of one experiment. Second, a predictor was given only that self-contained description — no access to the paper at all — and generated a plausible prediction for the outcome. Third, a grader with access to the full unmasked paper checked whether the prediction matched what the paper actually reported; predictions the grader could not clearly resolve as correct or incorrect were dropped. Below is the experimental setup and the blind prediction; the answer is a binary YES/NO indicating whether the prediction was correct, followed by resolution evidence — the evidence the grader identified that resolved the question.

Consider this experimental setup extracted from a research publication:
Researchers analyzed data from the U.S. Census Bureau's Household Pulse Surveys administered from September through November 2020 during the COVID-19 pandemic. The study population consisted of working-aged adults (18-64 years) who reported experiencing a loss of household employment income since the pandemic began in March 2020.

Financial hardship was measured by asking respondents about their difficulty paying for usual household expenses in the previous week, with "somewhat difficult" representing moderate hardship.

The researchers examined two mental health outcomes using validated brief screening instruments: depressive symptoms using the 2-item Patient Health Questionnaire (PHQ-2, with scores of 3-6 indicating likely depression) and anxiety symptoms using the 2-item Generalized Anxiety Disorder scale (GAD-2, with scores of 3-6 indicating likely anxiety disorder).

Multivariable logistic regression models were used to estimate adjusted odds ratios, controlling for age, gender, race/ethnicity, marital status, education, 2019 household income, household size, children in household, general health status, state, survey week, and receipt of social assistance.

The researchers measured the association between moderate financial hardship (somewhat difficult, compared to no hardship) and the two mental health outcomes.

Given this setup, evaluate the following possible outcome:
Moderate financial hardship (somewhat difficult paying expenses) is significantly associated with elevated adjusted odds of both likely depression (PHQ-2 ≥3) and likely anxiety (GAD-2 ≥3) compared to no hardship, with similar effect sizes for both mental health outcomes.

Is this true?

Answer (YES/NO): YES